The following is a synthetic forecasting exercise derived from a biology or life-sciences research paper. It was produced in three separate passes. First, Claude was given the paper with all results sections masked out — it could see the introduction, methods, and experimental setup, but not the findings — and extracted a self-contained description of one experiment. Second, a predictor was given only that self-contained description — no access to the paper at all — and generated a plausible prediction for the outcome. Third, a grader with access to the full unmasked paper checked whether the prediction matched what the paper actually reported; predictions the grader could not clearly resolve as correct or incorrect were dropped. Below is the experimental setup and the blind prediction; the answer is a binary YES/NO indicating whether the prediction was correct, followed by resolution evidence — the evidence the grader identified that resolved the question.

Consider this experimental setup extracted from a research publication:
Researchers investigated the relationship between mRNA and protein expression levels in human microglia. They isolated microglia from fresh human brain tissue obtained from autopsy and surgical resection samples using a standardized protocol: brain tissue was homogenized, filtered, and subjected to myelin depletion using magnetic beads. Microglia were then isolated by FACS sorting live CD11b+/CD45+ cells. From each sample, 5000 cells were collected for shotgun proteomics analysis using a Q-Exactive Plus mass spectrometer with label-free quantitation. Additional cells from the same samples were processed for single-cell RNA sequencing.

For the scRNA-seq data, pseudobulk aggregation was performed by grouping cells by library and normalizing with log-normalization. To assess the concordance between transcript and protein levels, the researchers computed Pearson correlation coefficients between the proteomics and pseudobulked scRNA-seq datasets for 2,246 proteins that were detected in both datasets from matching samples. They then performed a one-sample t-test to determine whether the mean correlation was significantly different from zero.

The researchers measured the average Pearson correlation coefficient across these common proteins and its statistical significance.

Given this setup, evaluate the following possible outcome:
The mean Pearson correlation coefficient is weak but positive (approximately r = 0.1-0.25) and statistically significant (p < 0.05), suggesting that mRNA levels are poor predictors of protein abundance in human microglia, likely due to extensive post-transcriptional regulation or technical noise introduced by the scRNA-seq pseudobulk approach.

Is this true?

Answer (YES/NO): NO